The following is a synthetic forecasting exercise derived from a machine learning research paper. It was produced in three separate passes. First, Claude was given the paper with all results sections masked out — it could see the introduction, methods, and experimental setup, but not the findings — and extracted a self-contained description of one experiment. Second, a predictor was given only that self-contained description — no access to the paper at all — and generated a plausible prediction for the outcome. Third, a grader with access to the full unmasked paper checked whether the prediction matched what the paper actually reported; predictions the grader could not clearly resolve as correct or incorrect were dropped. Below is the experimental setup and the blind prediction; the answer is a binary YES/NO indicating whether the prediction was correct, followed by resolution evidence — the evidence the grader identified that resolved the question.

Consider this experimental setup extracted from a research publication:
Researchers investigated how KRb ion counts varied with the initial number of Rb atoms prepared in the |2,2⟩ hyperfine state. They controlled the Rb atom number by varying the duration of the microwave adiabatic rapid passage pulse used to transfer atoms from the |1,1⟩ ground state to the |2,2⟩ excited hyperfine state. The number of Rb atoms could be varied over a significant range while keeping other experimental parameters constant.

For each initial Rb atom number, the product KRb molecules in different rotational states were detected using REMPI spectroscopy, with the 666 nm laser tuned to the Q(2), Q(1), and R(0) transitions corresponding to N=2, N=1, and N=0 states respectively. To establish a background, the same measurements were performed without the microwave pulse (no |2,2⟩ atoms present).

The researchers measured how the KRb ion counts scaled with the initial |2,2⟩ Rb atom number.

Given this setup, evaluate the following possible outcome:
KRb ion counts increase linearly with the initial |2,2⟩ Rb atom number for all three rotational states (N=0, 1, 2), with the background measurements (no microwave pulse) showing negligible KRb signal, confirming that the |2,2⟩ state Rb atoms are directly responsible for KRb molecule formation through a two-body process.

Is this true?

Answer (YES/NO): NO